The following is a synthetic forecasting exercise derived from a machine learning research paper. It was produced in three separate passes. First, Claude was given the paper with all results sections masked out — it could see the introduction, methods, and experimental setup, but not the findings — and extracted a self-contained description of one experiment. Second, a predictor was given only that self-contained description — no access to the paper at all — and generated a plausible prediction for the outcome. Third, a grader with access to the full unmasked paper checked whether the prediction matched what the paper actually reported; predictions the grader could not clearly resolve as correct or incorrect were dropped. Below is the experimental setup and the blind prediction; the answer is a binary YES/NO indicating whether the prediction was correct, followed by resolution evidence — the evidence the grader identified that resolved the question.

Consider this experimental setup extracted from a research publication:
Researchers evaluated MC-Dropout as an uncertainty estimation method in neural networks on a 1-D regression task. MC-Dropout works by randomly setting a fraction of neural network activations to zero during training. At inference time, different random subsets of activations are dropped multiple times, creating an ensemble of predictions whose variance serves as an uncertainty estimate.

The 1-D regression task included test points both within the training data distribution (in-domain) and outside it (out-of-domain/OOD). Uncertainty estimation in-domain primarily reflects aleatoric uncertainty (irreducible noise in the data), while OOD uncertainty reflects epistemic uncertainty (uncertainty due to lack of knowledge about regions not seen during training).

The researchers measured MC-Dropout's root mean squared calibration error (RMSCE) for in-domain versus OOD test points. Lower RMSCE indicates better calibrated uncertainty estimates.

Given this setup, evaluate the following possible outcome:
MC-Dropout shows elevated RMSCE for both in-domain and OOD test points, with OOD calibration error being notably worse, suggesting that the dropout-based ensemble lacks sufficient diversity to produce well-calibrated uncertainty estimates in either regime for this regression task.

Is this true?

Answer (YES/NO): YES